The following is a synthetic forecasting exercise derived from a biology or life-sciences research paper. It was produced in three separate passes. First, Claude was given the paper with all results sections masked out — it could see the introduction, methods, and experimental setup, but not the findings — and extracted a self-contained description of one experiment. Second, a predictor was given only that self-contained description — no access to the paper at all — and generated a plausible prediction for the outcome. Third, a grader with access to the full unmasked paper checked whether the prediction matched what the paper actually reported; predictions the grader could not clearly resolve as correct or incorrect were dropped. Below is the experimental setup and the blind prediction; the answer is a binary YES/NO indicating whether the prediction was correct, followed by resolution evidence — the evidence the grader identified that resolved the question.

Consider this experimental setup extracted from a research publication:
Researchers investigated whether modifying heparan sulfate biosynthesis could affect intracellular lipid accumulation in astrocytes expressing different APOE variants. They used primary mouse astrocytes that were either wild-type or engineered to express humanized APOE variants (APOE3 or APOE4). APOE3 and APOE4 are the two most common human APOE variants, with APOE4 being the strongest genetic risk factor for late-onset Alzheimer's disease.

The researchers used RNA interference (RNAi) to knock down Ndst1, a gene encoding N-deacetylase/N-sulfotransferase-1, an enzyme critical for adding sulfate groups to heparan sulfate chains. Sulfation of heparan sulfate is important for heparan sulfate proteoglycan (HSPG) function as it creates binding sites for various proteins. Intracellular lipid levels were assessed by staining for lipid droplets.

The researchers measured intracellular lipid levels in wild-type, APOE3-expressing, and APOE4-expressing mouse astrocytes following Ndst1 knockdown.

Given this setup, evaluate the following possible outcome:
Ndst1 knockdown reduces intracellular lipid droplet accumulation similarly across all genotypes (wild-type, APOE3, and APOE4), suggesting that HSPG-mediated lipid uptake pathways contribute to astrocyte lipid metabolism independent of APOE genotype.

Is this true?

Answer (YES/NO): YES